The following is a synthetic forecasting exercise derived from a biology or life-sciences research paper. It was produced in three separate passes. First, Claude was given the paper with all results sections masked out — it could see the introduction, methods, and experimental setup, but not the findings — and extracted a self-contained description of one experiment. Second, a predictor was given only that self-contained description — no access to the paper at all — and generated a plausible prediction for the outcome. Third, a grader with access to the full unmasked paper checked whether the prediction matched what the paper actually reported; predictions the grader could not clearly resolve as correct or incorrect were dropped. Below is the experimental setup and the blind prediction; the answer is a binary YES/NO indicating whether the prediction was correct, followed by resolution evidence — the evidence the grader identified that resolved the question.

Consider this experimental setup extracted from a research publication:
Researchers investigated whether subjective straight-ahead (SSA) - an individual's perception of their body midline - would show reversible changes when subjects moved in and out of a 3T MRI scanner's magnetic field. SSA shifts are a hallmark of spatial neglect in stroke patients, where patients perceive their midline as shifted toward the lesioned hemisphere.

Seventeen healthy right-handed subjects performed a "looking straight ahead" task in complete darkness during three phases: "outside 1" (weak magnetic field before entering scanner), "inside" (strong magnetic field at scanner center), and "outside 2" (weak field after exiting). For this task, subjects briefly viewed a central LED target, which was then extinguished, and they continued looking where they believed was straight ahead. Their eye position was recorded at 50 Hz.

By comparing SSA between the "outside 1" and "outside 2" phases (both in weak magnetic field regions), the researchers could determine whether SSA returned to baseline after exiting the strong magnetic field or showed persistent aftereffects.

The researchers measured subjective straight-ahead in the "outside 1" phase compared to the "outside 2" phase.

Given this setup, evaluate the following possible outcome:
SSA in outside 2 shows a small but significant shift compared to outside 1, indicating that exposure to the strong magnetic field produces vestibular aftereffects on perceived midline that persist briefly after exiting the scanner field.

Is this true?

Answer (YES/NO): NO